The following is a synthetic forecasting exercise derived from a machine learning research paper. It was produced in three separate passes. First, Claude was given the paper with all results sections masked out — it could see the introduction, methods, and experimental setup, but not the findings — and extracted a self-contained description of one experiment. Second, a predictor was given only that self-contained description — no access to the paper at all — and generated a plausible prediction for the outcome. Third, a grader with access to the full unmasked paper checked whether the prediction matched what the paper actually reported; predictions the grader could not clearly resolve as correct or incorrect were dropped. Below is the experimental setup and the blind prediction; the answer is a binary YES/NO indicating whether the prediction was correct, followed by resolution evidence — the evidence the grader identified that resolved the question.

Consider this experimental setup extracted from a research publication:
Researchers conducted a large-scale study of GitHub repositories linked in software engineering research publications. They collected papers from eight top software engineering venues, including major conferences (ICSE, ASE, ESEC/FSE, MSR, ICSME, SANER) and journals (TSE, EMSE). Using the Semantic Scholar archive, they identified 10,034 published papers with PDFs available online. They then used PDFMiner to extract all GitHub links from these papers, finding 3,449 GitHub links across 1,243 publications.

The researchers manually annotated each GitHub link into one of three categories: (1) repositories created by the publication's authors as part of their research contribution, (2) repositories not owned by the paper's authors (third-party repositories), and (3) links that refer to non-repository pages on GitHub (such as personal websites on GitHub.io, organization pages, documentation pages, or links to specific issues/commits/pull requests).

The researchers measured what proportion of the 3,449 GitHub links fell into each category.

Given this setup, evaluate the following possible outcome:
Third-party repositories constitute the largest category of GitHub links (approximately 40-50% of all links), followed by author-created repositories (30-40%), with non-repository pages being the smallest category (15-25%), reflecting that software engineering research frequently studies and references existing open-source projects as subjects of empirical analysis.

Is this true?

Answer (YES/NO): NO